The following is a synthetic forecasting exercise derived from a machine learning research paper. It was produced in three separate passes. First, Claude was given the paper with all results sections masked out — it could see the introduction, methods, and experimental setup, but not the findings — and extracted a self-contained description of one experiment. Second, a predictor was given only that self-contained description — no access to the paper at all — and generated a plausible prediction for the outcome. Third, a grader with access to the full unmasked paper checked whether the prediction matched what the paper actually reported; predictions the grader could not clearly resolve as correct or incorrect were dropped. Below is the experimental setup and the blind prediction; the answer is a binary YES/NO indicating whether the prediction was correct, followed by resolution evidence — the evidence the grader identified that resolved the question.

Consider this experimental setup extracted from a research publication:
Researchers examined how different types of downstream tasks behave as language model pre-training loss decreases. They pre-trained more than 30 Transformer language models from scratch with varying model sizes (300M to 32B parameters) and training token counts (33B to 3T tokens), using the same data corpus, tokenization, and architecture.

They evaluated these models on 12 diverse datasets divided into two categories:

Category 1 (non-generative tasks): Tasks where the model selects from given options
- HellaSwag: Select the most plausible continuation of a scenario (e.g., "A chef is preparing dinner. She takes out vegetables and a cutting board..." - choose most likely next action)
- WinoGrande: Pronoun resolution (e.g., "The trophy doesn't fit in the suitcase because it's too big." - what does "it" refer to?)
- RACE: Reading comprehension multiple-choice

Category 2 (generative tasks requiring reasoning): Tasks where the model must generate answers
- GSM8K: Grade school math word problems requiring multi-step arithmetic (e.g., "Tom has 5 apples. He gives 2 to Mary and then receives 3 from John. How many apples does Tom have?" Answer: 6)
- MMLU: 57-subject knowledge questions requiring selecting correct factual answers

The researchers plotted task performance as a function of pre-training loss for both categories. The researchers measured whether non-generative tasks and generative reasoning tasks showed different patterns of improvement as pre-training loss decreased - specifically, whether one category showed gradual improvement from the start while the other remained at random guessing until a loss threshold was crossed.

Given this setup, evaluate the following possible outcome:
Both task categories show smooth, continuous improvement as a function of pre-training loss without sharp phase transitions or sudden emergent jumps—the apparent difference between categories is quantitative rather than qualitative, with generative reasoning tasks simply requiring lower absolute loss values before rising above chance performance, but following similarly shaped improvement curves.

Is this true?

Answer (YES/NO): NO